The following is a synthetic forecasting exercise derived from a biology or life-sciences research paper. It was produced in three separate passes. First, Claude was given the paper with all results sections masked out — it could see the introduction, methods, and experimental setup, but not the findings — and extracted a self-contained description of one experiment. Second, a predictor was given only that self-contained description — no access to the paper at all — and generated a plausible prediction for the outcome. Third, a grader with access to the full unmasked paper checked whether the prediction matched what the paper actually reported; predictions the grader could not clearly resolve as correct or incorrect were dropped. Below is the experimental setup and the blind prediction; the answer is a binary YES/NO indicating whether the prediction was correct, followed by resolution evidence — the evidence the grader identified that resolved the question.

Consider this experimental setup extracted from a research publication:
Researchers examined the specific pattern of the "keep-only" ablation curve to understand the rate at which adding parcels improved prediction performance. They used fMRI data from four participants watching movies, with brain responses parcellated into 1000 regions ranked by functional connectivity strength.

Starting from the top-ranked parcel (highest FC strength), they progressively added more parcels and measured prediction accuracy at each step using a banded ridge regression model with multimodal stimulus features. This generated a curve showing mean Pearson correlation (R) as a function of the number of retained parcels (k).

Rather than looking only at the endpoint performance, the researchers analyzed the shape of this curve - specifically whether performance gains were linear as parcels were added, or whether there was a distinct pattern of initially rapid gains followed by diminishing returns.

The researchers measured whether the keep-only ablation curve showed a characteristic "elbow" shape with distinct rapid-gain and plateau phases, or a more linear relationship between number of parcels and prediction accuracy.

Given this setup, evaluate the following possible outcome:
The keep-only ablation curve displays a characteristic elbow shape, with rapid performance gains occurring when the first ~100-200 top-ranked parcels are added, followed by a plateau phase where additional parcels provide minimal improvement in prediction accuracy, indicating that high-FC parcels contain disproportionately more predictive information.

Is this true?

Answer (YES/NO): NO